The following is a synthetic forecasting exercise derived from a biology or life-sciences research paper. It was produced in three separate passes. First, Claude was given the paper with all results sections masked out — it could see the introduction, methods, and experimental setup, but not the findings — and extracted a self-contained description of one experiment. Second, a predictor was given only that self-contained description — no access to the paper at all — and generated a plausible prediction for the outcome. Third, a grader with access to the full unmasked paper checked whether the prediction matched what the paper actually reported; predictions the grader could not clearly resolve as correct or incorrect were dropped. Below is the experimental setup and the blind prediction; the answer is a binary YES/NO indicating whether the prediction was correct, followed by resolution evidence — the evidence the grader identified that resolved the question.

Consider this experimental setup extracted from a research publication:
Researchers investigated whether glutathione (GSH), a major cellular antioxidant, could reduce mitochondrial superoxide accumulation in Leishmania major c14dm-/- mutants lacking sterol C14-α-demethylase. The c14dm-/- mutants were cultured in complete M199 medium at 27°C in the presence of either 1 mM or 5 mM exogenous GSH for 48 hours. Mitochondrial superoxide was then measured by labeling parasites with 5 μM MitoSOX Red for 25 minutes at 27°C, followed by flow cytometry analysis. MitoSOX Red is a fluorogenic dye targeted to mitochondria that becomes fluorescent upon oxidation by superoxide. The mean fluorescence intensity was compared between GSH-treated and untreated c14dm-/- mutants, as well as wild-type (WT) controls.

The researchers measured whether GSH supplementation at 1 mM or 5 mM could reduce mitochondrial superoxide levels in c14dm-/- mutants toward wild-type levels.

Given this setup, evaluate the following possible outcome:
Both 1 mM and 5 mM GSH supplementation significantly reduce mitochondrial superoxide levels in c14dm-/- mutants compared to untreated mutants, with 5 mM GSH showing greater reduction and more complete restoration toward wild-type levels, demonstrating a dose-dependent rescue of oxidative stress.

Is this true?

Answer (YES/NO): NO